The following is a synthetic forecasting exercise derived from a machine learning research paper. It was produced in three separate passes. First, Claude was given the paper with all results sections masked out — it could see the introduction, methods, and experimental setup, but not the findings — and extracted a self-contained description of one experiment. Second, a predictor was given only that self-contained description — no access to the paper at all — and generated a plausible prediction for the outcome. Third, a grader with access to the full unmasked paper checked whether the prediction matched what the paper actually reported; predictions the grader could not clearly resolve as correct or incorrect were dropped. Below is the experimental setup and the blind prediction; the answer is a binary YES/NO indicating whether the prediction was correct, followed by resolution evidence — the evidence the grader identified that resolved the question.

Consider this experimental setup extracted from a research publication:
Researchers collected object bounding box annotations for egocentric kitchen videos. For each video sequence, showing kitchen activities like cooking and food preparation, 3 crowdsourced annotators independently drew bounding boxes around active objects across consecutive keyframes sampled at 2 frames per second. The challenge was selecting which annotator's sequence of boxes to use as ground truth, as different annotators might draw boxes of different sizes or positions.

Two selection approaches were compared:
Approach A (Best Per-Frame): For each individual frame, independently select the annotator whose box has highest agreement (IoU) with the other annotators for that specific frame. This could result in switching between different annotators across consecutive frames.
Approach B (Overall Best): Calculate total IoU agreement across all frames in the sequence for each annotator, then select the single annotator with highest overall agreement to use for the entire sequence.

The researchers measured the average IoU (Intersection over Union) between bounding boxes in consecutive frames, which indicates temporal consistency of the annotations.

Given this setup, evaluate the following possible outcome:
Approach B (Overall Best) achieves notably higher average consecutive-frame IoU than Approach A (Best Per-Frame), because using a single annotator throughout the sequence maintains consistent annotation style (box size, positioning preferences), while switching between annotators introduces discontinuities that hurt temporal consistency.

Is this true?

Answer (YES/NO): YES